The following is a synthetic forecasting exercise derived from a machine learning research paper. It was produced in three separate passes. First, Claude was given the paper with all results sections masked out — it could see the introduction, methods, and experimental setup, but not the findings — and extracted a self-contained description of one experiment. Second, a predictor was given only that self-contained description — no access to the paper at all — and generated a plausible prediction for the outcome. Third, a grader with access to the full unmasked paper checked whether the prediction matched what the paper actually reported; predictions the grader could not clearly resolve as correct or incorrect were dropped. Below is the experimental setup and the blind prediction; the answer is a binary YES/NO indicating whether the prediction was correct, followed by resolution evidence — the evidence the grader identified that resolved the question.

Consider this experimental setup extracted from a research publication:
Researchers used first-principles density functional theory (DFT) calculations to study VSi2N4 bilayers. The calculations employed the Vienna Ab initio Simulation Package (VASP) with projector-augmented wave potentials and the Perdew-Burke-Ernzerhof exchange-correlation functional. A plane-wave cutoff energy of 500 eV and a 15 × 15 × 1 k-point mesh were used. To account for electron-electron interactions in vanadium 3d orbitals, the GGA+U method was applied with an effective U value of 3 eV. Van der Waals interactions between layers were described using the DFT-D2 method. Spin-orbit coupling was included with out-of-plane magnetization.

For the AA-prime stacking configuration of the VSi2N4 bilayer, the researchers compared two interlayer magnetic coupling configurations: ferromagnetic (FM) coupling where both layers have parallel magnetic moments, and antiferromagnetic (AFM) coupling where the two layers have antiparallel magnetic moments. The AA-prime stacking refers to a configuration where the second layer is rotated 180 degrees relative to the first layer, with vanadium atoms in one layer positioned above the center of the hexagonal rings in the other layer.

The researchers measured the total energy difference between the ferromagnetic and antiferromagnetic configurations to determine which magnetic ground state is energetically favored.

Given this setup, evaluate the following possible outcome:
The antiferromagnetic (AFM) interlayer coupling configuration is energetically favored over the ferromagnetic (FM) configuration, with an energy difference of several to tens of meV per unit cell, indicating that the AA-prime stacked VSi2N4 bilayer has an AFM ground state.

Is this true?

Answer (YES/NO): NO